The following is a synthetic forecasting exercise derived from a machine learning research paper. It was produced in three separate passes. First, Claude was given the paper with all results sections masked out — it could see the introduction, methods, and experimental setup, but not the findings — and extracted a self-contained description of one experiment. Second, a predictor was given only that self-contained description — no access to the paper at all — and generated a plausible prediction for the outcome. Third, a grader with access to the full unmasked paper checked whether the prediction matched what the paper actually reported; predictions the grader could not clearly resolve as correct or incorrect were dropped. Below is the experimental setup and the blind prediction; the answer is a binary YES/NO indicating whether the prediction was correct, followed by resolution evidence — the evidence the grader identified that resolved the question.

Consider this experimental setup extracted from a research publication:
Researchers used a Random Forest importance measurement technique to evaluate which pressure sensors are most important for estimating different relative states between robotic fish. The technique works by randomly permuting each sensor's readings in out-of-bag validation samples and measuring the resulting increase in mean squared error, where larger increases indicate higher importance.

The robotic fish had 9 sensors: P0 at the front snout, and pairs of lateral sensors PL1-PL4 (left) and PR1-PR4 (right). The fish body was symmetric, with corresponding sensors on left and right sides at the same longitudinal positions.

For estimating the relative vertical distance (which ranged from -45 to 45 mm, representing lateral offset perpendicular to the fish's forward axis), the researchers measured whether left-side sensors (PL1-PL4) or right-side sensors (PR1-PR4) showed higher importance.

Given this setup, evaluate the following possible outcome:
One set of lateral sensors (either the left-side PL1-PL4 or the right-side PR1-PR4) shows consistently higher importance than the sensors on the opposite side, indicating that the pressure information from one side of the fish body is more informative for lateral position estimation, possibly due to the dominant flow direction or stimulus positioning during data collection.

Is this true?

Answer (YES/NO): NO